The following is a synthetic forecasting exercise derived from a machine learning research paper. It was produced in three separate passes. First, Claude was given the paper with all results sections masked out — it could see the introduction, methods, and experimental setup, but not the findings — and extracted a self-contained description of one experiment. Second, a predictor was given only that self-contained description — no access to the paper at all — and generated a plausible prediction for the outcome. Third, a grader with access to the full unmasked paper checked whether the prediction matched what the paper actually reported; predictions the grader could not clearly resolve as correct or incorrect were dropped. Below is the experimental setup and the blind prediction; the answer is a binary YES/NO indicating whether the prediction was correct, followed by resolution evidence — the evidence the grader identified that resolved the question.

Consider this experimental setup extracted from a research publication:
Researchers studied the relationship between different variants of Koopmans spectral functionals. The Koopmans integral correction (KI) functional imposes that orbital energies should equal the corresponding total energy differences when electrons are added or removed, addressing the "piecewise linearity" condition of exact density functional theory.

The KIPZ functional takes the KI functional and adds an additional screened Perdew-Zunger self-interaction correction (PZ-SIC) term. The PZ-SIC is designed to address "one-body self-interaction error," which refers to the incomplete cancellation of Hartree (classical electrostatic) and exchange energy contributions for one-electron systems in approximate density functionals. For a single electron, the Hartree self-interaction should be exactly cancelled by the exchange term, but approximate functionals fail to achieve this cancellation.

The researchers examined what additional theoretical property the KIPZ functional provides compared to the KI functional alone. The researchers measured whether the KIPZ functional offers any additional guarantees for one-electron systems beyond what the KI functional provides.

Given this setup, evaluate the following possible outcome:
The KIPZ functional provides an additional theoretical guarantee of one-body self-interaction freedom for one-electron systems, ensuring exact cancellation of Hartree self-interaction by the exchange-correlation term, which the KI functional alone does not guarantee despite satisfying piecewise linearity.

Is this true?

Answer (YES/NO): YES